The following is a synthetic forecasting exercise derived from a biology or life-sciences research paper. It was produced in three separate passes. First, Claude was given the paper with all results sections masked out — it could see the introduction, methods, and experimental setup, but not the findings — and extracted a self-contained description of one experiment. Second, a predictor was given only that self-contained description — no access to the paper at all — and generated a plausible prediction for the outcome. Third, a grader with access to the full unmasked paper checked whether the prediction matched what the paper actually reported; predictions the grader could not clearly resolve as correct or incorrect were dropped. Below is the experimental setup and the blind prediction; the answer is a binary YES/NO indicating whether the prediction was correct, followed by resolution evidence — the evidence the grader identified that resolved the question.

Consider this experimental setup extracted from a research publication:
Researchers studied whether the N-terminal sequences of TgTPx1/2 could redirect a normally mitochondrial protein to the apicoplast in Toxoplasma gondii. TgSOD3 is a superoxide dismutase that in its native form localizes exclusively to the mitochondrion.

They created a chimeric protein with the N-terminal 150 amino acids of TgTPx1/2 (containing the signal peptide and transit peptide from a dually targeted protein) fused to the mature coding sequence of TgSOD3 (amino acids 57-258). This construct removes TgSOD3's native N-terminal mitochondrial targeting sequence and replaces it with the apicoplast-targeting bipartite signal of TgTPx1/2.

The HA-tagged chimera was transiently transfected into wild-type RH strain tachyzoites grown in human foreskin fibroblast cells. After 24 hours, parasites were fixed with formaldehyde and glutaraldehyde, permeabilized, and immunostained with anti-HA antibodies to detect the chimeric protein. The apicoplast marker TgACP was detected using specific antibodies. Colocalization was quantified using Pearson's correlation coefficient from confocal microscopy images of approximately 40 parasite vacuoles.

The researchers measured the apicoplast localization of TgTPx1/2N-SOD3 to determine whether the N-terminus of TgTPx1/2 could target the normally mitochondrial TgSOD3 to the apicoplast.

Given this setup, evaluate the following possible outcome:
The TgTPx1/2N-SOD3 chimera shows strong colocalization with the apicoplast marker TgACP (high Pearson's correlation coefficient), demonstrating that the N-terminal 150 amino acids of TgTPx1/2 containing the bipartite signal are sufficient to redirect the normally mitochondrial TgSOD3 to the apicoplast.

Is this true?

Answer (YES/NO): NO